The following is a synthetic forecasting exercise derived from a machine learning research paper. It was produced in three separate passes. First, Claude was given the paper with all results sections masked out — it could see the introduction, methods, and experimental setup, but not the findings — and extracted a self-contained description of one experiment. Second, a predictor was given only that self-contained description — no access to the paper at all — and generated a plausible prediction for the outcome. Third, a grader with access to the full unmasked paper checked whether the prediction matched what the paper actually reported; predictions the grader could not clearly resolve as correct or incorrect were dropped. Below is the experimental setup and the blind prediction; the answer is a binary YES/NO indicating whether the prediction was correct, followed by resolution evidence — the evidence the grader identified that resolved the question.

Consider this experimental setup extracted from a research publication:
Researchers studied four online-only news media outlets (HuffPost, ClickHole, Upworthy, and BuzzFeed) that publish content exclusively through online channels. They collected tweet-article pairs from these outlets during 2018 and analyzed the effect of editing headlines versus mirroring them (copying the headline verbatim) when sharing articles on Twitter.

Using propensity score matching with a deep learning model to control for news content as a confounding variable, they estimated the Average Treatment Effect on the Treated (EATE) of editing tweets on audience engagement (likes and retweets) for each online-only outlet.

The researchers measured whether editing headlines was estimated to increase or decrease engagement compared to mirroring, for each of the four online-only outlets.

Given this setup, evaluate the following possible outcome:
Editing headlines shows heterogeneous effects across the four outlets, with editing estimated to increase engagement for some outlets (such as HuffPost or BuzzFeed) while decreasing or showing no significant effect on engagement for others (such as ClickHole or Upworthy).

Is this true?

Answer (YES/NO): NO